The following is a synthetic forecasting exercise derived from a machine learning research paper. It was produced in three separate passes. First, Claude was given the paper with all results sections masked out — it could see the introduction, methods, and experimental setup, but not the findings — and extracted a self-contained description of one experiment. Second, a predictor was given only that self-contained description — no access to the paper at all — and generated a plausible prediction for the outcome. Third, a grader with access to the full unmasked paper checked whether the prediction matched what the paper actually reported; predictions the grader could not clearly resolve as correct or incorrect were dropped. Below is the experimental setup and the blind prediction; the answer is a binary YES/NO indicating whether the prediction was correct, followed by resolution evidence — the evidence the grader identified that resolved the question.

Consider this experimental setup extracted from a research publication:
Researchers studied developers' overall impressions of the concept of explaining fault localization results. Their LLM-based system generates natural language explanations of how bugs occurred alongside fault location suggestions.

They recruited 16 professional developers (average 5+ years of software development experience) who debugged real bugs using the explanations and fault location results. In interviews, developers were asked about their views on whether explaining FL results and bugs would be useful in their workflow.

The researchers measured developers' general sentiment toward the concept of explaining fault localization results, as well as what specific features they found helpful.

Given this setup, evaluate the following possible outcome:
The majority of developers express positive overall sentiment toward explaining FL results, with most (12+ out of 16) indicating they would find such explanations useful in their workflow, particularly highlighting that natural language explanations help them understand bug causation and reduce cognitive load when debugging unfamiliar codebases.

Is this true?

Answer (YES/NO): YES